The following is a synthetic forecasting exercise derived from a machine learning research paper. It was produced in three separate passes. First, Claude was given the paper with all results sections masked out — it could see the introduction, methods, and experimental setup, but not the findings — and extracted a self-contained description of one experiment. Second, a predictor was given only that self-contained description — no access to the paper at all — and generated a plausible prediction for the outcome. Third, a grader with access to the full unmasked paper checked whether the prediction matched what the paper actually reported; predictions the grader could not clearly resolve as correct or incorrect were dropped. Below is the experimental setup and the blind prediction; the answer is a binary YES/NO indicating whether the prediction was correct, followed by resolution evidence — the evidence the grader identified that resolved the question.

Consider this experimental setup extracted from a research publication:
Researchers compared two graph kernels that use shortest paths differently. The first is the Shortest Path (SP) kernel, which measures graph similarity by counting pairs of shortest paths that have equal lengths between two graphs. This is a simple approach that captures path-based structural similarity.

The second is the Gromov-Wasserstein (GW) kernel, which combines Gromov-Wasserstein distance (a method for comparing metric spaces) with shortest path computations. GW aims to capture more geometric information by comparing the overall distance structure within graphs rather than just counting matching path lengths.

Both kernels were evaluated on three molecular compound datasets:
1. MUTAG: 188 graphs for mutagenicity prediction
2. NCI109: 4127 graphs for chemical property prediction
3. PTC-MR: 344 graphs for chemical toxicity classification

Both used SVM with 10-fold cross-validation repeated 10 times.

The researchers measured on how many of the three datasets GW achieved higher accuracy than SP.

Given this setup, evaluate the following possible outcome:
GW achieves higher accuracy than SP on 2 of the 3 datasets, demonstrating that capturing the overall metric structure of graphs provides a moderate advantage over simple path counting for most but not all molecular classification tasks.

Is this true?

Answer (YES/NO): NO